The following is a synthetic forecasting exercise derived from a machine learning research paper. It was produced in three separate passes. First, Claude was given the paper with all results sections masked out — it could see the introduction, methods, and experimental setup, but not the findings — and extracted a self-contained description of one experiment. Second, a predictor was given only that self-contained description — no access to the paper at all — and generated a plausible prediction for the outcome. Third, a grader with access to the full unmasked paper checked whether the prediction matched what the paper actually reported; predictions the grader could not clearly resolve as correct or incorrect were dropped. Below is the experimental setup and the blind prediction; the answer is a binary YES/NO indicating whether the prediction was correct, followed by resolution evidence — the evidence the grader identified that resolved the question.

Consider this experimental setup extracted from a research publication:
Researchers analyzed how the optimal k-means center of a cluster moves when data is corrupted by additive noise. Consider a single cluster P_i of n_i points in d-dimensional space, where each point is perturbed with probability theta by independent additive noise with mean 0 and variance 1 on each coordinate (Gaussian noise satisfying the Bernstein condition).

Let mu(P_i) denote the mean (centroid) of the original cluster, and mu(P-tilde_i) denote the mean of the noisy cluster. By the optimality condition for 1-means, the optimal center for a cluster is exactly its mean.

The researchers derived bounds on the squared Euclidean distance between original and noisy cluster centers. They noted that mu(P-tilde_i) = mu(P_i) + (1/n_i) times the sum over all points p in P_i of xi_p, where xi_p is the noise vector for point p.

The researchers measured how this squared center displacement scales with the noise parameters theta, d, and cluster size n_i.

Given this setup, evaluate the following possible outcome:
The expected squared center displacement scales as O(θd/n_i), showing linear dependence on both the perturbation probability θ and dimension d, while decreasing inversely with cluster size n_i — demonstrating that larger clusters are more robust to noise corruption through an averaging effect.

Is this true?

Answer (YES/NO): YES